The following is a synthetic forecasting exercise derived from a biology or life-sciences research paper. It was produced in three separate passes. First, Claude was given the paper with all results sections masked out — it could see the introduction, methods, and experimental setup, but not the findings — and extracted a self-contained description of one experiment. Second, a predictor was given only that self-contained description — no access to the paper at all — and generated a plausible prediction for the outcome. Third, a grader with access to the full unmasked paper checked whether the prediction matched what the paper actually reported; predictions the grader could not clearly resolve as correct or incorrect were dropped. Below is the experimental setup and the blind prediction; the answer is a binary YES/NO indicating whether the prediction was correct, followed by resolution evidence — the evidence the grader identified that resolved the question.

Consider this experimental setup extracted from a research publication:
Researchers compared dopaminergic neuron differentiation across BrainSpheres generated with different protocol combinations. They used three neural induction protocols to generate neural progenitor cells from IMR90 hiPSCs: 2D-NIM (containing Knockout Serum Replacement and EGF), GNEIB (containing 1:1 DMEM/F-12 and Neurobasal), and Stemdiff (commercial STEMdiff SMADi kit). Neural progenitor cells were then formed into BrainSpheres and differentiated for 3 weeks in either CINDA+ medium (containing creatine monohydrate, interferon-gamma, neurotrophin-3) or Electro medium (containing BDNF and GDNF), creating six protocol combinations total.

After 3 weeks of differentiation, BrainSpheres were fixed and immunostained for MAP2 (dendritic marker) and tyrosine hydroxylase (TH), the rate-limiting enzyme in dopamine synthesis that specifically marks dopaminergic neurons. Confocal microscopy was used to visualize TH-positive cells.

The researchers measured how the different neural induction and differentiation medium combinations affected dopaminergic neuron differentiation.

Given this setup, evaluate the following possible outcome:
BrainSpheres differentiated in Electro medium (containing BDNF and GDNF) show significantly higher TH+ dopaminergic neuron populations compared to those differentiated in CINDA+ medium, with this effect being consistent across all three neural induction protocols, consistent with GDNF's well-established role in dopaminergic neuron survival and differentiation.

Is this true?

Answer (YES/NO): NO